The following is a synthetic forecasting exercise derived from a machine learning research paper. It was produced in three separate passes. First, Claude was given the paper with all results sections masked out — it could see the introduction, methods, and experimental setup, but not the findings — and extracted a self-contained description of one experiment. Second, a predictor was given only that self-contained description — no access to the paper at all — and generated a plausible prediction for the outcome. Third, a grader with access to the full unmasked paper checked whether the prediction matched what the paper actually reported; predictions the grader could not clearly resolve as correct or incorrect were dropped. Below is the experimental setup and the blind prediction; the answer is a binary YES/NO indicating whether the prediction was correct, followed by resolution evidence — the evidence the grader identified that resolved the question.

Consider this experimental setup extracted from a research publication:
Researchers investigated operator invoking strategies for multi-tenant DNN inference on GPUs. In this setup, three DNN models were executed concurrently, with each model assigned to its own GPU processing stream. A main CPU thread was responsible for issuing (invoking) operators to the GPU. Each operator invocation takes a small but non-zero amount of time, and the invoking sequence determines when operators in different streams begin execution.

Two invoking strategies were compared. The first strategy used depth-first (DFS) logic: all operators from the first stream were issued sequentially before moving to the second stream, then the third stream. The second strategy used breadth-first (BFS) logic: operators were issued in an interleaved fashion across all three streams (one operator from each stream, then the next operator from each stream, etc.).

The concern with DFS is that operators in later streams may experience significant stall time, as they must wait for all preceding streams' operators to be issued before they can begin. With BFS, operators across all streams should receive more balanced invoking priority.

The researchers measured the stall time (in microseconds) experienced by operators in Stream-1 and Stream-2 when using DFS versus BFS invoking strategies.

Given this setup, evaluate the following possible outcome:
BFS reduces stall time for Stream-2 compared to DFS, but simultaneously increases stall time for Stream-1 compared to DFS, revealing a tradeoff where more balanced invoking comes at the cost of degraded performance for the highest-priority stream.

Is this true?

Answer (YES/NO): NO